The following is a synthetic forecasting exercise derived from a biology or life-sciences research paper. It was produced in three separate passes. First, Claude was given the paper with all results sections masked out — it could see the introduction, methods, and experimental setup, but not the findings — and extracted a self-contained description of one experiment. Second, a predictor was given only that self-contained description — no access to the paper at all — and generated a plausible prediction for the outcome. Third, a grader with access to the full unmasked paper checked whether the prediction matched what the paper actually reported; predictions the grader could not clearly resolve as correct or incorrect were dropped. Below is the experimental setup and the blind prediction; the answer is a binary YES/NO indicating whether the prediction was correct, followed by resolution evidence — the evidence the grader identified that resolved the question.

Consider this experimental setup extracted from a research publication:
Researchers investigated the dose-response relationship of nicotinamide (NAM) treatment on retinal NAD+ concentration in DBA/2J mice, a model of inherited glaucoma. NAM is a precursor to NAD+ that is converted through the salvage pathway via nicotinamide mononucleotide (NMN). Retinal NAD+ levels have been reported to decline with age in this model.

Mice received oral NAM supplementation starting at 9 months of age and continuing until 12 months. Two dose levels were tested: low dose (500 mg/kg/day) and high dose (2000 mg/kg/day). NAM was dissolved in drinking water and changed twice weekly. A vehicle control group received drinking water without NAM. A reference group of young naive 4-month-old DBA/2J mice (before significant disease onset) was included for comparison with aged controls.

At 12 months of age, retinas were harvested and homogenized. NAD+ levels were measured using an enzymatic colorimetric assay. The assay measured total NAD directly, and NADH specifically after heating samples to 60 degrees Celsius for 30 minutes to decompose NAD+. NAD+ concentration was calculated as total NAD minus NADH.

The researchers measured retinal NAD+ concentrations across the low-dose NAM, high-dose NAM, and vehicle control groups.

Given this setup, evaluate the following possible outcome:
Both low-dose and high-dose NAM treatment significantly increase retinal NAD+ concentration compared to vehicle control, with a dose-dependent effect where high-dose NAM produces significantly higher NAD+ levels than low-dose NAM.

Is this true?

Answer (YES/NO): NO